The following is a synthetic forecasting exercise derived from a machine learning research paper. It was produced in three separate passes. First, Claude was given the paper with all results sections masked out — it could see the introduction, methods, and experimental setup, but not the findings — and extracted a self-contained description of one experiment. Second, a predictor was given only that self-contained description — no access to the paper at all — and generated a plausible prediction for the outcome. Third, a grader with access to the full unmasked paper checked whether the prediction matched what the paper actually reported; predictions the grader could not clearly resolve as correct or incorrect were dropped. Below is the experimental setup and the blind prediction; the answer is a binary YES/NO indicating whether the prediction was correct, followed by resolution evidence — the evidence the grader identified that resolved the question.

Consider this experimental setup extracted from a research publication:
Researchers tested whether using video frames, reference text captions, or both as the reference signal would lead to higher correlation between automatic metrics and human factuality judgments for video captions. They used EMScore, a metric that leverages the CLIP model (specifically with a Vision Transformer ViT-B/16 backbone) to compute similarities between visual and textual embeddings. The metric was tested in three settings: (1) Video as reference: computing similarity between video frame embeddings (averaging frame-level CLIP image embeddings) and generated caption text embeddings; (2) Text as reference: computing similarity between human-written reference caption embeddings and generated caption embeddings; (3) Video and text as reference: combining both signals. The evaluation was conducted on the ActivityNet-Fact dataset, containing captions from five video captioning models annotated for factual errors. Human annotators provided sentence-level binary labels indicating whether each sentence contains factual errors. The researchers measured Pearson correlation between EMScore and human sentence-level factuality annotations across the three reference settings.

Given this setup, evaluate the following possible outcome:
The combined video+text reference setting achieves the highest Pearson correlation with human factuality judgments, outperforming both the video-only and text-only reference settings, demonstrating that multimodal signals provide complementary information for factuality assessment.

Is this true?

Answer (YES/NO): NO